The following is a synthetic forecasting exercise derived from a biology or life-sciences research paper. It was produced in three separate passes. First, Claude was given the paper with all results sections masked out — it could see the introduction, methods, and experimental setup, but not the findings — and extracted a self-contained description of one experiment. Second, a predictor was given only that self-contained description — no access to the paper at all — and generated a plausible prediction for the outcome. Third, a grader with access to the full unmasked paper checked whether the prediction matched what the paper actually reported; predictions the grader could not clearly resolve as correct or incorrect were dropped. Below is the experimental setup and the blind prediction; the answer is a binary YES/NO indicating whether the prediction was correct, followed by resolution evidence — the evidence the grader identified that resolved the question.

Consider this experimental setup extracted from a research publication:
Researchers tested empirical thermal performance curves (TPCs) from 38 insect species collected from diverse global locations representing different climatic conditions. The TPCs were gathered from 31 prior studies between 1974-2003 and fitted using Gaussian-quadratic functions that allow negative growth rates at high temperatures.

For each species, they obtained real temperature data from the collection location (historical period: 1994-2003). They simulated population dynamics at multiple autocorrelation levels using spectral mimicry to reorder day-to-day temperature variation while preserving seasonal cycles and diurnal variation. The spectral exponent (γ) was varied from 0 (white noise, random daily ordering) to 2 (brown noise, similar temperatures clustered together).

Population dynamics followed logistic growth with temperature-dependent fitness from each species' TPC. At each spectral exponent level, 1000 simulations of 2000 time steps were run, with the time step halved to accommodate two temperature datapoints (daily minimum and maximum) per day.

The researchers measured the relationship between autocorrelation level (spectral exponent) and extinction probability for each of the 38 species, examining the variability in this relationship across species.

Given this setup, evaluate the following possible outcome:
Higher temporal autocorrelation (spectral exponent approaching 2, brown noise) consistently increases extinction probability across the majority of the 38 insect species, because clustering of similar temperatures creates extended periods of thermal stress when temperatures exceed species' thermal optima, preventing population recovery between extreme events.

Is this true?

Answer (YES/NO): YES